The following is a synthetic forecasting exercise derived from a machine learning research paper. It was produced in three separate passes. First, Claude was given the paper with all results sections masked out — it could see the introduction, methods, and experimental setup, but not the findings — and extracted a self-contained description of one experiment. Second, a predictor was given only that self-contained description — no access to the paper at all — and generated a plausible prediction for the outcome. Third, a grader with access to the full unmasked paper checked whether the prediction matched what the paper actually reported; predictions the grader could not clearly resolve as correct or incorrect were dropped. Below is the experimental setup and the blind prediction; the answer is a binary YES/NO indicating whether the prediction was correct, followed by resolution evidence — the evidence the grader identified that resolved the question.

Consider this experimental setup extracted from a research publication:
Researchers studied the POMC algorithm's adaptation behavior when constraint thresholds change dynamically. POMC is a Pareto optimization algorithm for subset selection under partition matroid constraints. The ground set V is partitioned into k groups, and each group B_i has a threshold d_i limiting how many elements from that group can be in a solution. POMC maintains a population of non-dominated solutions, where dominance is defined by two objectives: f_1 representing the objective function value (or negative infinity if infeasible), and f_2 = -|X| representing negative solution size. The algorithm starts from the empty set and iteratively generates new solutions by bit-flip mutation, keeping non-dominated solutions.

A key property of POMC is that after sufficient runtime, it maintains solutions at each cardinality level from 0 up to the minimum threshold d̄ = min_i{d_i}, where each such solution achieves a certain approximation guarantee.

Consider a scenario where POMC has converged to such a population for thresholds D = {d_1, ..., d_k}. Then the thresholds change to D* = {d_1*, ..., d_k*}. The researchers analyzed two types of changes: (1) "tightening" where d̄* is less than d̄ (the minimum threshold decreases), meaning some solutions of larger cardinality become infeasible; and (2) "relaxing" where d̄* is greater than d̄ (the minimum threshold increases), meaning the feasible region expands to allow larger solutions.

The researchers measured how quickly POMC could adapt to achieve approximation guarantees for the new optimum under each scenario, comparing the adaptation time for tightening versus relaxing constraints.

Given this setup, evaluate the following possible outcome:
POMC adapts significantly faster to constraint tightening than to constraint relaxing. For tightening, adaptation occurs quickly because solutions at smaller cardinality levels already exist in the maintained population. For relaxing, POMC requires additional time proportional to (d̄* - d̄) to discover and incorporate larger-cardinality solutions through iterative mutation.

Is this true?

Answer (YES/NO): YES